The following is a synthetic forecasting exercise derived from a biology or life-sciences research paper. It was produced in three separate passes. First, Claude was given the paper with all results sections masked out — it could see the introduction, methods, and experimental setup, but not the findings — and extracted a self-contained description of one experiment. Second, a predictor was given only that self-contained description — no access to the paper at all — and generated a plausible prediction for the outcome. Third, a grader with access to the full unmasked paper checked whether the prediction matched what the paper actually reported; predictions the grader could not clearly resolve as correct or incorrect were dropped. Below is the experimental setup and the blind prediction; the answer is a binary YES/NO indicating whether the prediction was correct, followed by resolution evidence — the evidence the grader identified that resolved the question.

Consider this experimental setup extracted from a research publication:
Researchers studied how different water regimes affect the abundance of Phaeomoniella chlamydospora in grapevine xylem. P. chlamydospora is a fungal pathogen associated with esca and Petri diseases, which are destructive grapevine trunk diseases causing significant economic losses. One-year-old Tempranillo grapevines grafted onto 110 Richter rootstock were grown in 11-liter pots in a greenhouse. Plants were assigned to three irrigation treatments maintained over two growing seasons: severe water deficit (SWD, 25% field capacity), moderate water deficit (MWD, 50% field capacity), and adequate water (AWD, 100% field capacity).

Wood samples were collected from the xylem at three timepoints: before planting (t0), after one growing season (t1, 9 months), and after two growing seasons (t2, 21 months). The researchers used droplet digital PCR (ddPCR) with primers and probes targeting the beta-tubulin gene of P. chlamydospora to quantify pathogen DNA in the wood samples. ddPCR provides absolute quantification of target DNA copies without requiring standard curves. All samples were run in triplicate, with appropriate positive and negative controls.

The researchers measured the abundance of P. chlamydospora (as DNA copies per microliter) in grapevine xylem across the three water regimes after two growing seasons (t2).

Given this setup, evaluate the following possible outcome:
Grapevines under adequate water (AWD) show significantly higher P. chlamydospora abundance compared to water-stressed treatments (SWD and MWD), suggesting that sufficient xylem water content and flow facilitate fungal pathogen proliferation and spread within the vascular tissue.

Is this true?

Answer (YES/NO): NO